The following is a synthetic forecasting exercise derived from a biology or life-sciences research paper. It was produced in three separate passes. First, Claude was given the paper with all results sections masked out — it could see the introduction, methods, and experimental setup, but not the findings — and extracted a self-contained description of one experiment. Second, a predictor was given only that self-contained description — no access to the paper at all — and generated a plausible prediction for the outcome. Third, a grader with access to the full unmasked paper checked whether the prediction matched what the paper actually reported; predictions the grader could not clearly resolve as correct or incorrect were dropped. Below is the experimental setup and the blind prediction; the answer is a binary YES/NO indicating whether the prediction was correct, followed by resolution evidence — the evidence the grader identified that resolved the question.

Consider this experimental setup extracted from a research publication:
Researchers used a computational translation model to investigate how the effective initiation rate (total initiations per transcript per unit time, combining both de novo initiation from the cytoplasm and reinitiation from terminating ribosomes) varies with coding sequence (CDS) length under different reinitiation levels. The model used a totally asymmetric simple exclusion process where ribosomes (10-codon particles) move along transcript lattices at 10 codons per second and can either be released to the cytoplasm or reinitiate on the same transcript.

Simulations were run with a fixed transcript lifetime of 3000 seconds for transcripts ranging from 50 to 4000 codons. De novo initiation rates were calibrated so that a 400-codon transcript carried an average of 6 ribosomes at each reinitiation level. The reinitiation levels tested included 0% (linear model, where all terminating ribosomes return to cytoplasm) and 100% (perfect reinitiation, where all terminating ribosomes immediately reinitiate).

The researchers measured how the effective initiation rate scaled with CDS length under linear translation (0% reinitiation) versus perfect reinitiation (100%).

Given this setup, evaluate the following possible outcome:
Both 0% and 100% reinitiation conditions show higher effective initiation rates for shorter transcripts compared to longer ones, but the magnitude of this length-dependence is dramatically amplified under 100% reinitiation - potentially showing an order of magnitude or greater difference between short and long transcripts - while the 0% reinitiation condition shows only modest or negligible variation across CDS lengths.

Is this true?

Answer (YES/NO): NO